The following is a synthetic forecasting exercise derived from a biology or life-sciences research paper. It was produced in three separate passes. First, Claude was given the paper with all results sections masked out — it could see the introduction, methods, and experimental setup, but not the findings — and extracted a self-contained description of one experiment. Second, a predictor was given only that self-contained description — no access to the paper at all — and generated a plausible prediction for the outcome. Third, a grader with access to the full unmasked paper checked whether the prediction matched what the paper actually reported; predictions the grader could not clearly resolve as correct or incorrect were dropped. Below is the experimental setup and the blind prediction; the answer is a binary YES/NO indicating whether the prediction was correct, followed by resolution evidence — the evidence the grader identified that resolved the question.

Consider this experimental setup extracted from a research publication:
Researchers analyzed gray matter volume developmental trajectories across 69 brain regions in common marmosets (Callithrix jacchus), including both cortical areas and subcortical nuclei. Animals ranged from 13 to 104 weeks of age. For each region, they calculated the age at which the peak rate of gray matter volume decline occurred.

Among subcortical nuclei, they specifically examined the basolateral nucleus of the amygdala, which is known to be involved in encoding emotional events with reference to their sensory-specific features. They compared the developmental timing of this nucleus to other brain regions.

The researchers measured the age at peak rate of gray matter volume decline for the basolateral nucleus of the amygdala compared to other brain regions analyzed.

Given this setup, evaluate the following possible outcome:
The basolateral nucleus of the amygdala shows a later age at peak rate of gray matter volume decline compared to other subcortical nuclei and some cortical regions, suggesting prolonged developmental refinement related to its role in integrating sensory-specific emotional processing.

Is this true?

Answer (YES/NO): YES